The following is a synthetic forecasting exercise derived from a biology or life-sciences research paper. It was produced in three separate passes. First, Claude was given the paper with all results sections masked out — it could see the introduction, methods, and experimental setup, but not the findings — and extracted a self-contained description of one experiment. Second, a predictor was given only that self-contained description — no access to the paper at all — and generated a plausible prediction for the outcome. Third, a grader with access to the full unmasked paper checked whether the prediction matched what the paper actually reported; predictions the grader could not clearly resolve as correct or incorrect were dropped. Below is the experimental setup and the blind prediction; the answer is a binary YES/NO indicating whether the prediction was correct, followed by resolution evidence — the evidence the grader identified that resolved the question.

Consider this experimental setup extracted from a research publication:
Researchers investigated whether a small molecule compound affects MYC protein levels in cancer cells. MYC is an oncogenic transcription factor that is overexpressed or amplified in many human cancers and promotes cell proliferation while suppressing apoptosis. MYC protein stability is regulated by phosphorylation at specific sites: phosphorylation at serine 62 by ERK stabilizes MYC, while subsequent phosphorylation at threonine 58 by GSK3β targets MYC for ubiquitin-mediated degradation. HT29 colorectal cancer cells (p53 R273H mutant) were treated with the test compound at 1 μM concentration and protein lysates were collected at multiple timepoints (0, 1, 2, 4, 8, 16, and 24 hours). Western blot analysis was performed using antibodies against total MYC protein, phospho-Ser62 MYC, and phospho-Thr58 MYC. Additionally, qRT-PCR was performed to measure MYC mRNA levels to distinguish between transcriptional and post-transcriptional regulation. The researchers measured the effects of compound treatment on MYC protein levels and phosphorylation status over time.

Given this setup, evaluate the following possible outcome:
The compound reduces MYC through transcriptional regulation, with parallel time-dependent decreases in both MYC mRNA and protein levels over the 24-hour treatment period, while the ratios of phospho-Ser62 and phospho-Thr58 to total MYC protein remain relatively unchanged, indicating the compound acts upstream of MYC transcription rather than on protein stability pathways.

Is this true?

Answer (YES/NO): NO